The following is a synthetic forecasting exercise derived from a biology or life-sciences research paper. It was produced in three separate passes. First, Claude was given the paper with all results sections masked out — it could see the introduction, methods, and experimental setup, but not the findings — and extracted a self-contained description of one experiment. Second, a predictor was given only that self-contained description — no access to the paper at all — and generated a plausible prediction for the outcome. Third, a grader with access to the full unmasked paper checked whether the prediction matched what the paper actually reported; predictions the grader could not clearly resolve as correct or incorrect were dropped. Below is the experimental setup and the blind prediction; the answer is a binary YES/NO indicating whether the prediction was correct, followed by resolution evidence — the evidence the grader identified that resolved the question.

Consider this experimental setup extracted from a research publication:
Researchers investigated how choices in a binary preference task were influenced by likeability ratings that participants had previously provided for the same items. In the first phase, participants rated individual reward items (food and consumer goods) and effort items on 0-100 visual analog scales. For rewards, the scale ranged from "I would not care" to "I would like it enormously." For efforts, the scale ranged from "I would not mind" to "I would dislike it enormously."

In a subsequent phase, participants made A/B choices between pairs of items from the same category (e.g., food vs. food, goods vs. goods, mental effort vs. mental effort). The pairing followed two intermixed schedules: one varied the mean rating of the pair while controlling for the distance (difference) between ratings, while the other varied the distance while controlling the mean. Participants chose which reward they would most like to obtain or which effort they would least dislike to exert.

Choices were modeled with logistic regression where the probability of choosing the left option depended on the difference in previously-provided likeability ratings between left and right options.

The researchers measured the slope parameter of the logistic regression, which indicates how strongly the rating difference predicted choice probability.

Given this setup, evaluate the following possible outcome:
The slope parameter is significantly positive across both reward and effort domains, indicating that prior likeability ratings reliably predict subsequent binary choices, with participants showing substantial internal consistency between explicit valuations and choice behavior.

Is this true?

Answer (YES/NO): NO